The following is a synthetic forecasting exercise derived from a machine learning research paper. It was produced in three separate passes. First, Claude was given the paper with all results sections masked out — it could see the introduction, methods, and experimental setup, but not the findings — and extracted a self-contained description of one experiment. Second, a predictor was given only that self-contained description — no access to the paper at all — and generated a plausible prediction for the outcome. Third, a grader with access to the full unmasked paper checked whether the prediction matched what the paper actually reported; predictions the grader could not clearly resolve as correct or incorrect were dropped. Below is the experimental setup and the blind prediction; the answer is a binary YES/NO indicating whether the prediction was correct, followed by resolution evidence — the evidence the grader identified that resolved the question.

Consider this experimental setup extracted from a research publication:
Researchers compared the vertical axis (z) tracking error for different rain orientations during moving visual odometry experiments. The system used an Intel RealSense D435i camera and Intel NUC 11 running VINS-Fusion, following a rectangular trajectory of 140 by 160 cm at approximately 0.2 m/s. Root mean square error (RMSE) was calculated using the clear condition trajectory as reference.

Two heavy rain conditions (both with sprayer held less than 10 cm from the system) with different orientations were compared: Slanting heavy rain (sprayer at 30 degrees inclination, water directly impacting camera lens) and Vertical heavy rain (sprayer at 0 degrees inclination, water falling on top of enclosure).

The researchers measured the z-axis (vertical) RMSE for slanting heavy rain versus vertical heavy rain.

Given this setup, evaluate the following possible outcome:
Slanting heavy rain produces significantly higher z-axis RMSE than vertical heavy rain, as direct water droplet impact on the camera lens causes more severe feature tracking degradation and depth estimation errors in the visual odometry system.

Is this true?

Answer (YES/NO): YES